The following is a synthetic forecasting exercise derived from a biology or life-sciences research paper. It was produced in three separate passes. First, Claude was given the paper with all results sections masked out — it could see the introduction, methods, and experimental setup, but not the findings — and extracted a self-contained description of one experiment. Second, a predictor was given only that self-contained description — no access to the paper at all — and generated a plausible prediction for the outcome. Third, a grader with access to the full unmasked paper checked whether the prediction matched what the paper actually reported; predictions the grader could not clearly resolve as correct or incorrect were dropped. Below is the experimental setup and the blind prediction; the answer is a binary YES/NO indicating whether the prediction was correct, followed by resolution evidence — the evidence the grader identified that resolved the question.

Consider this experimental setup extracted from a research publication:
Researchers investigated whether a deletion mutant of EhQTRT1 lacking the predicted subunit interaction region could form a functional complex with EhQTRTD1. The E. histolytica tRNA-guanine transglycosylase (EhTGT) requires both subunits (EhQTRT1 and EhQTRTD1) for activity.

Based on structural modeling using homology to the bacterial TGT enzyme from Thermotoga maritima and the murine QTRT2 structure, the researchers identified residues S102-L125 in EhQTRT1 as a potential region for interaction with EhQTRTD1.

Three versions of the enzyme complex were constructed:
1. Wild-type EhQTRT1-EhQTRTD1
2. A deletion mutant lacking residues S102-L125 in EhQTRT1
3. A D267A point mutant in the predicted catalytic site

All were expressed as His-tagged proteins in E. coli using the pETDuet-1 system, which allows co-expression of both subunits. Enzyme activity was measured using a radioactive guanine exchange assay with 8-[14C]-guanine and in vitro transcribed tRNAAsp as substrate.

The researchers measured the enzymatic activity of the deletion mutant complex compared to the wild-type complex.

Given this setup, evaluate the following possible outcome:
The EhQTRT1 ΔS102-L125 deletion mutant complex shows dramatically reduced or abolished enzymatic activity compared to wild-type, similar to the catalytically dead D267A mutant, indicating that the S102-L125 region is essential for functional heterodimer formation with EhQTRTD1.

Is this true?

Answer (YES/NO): YES